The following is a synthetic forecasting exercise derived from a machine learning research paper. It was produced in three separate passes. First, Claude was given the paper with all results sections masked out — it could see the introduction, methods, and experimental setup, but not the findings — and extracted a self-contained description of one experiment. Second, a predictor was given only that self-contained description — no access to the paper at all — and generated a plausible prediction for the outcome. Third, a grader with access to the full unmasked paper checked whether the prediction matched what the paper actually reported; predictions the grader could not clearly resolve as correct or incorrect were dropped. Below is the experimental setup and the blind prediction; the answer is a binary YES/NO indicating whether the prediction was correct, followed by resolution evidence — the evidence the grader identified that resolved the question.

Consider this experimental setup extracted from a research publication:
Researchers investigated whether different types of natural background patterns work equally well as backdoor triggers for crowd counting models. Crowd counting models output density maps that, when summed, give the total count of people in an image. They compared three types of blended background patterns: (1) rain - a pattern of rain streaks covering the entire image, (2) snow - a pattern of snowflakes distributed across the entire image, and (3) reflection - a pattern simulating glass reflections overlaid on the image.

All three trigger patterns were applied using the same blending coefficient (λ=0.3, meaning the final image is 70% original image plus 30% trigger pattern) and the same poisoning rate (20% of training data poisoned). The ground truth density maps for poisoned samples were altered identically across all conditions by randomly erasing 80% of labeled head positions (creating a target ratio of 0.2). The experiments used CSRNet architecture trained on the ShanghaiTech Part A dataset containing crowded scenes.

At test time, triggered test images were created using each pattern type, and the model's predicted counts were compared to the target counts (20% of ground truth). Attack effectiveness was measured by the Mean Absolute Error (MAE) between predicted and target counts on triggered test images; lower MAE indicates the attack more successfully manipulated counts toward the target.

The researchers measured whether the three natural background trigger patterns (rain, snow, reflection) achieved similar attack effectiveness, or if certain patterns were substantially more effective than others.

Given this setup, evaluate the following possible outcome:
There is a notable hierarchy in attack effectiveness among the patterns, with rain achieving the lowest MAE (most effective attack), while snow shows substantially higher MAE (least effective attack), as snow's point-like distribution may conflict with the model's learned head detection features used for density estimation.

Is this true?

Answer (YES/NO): NO